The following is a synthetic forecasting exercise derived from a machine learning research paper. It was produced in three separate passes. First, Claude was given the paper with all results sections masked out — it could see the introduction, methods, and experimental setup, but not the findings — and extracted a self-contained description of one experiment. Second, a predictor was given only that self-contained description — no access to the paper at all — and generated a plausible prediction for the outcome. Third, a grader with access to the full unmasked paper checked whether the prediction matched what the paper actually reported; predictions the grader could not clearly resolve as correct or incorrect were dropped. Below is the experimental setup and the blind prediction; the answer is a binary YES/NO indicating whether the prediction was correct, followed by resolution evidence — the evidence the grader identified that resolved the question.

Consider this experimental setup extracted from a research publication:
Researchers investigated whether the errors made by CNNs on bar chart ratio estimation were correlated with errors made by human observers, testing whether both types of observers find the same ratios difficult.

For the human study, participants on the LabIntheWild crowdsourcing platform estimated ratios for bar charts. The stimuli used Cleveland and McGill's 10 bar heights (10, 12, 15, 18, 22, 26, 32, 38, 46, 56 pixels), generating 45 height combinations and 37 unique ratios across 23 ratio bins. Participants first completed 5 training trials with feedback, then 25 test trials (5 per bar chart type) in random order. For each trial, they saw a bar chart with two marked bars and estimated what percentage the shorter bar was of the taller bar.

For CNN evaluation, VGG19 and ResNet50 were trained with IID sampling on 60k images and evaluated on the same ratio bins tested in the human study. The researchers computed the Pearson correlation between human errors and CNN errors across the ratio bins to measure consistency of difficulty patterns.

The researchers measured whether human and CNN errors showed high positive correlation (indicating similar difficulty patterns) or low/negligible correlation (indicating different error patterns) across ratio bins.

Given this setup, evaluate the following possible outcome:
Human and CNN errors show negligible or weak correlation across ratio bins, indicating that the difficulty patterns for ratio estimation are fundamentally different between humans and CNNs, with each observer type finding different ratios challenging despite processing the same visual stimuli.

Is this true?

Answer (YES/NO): YES